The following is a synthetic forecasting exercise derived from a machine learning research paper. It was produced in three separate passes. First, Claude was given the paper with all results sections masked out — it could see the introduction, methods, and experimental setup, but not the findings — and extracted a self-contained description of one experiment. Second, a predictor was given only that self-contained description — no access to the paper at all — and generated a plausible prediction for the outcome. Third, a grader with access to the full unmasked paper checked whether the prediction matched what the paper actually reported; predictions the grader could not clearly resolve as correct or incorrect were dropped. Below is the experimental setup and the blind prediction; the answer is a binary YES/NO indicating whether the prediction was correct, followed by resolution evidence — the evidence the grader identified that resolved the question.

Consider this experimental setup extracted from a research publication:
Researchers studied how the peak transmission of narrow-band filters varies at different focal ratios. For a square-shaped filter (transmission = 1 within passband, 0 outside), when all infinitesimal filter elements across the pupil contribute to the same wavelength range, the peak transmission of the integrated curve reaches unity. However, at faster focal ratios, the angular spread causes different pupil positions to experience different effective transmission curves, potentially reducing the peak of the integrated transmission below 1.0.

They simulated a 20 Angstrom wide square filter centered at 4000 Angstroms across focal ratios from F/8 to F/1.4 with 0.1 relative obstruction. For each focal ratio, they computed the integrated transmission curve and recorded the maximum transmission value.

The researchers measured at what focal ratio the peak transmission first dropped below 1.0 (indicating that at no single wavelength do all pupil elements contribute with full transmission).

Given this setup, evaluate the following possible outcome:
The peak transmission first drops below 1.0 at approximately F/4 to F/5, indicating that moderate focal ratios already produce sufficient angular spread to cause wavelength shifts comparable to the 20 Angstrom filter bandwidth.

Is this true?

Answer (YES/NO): NO